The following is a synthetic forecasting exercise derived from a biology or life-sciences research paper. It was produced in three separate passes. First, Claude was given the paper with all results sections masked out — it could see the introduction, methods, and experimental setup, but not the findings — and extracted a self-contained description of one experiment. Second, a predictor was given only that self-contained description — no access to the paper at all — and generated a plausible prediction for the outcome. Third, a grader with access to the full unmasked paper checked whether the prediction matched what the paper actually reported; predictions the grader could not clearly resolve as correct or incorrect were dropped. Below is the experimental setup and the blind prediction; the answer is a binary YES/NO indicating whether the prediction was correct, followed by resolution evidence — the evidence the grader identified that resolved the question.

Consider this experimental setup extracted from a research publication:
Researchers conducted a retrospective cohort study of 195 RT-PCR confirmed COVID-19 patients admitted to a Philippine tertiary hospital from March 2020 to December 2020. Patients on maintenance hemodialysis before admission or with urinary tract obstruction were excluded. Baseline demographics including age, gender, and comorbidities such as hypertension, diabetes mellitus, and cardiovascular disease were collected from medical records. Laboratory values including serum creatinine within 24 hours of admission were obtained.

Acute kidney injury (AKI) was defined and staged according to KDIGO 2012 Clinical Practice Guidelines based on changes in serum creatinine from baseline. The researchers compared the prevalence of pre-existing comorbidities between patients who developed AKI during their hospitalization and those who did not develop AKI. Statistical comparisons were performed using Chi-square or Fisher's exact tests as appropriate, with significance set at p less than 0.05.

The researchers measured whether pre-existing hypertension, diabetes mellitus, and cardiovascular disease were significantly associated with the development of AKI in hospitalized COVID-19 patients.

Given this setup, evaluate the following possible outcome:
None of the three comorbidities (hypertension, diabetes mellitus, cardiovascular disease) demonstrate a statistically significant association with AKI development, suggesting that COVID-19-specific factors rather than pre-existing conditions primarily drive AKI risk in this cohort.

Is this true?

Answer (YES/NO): NO